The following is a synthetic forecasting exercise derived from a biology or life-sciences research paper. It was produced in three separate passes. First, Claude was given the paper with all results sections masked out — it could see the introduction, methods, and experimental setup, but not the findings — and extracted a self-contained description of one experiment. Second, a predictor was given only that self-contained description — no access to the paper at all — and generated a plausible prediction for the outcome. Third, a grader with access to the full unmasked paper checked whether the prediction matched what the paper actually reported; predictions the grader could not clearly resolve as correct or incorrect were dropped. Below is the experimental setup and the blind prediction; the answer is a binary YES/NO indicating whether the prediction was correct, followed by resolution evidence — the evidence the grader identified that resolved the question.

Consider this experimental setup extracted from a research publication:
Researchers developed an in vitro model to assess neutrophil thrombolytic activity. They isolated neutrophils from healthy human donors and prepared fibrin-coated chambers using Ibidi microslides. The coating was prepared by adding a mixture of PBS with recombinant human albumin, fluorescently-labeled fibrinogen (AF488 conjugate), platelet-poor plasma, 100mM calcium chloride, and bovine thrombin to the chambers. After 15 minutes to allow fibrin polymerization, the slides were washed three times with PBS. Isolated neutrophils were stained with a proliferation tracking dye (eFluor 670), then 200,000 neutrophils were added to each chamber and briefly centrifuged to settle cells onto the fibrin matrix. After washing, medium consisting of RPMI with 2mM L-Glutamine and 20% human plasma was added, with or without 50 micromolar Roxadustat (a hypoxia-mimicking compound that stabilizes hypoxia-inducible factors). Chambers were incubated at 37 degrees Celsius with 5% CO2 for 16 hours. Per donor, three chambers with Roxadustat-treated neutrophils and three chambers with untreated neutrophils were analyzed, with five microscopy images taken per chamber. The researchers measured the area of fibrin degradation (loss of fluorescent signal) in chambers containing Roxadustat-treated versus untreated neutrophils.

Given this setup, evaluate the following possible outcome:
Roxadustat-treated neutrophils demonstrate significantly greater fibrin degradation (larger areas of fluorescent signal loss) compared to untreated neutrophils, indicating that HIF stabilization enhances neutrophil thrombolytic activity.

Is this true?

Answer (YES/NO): YES